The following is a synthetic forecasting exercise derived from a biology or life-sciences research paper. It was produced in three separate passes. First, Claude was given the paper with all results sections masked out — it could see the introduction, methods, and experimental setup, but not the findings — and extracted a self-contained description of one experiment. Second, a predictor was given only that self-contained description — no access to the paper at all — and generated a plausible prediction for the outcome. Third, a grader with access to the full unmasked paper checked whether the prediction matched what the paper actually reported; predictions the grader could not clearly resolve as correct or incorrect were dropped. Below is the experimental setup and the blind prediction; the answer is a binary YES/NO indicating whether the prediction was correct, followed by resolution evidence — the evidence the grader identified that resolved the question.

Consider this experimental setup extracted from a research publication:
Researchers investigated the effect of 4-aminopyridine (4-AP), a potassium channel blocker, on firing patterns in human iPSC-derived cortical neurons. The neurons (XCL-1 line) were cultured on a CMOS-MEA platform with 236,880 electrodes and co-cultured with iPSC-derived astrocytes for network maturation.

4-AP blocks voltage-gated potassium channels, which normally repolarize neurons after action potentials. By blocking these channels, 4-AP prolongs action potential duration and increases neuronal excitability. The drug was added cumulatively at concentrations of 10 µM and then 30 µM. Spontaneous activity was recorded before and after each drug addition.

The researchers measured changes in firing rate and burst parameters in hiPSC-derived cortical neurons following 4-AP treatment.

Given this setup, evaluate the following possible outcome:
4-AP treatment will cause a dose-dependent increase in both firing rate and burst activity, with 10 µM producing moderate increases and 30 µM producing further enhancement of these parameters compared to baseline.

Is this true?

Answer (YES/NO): NO